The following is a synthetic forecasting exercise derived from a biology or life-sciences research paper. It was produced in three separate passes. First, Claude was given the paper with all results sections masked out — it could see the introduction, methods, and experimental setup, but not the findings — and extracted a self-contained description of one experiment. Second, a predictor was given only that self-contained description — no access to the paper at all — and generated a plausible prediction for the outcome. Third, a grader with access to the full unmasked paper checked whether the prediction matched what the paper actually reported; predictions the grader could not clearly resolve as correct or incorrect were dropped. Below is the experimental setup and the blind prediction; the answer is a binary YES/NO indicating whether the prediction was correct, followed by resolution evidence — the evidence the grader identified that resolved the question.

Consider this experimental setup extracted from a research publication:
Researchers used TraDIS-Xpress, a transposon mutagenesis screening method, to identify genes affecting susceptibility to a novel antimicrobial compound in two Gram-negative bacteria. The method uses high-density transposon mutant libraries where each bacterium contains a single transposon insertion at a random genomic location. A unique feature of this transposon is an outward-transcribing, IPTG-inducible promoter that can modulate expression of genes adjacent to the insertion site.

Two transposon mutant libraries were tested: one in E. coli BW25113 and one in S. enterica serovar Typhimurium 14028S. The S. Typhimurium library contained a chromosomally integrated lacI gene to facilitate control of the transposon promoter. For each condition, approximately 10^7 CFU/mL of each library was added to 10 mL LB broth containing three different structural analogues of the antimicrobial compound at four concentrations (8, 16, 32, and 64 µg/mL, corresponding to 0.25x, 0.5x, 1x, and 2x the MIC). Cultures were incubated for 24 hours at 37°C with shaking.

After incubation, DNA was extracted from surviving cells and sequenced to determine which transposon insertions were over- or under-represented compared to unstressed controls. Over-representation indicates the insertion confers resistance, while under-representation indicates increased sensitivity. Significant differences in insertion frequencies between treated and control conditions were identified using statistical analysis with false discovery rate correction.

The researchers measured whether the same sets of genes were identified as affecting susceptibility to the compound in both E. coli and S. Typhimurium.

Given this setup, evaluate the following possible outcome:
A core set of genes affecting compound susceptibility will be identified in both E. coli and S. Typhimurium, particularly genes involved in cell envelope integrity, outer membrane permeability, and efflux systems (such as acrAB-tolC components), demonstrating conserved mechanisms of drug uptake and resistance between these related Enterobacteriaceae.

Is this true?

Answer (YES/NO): YES